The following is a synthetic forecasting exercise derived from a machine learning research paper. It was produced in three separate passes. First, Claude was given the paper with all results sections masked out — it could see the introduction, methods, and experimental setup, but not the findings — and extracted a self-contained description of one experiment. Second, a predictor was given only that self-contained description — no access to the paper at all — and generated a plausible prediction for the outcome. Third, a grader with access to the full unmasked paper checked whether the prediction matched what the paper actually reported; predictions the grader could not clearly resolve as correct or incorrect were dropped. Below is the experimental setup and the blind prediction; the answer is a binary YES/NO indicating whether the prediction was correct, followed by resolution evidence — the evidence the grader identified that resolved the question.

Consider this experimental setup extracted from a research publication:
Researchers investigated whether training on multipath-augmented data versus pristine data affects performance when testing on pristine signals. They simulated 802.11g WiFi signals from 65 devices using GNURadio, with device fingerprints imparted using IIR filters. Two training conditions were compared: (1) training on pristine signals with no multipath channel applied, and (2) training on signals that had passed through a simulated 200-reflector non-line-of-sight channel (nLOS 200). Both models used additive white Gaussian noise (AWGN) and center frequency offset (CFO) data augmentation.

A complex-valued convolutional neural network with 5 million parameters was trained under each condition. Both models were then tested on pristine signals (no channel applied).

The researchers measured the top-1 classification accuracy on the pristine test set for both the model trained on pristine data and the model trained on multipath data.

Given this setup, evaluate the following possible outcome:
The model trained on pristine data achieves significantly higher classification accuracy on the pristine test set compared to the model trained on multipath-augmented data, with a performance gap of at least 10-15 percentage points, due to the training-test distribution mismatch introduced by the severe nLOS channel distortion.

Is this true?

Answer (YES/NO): YES